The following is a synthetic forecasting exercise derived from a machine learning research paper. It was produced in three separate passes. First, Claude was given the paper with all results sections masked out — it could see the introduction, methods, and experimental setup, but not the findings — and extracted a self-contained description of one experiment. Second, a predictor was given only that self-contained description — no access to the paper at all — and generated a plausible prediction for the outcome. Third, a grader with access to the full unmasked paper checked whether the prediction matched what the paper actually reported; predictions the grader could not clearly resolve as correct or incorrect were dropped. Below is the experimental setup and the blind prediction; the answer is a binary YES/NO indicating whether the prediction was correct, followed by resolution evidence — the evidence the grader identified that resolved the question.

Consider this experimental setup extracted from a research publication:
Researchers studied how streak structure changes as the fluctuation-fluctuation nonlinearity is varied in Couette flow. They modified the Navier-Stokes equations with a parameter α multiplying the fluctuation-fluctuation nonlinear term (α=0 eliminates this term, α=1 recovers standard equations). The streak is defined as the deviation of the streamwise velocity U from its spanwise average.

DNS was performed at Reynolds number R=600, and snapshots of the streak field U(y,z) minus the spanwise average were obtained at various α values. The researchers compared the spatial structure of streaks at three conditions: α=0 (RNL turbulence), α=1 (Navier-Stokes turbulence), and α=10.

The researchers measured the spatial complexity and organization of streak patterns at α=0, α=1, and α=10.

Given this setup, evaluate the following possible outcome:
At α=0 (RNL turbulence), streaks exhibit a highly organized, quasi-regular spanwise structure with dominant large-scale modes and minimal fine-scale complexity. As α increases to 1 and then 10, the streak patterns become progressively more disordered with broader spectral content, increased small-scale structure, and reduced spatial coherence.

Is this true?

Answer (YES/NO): NO